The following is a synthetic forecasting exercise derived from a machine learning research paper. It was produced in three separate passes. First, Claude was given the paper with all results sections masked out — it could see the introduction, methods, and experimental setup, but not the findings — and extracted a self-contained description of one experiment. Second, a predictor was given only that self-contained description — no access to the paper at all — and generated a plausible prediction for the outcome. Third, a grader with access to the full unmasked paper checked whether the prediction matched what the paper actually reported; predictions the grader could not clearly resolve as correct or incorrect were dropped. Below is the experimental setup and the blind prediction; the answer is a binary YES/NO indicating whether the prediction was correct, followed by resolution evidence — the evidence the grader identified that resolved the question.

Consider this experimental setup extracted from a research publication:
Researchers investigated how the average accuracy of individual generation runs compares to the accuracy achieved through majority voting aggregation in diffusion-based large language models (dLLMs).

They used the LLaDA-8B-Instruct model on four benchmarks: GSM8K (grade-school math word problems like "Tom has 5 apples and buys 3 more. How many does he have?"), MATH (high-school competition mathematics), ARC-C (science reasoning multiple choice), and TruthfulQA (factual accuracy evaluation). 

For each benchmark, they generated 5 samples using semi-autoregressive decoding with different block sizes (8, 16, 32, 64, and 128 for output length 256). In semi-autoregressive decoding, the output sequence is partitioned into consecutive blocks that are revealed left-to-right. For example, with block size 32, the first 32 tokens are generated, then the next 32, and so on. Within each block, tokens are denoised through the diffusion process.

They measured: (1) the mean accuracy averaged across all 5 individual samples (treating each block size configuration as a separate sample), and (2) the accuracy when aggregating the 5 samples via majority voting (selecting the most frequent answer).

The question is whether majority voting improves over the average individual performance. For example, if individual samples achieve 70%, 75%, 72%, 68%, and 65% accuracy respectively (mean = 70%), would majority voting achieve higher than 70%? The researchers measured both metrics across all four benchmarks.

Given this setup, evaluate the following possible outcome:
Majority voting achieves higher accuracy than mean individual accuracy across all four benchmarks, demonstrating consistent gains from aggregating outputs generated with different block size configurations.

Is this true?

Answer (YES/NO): YES